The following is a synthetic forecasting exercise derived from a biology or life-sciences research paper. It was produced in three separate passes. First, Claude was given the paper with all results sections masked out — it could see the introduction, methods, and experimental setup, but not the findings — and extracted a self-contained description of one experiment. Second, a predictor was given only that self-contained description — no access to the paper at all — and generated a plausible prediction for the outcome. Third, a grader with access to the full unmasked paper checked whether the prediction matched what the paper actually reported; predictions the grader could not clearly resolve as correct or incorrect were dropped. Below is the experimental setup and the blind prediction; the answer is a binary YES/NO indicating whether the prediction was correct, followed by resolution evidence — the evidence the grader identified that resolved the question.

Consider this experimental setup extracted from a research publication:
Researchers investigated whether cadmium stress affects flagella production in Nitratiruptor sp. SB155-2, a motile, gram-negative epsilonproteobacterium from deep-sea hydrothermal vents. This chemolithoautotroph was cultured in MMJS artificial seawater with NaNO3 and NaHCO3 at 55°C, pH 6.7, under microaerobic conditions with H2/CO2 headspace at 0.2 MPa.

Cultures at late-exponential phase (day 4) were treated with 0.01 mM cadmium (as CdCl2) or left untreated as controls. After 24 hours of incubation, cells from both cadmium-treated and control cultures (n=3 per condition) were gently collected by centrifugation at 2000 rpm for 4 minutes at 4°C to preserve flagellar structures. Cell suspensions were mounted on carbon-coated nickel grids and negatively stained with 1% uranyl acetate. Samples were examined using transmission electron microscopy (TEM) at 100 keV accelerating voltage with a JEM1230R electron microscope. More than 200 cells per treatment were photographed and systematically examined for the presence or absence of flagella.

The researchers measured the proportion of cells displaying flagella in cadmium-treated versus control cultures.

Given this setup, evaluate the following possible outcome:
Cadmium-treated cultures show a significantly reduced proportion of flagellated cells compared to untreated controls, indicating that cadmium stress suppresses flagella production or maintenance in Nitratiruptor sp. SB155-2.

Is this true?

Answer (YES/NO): NO